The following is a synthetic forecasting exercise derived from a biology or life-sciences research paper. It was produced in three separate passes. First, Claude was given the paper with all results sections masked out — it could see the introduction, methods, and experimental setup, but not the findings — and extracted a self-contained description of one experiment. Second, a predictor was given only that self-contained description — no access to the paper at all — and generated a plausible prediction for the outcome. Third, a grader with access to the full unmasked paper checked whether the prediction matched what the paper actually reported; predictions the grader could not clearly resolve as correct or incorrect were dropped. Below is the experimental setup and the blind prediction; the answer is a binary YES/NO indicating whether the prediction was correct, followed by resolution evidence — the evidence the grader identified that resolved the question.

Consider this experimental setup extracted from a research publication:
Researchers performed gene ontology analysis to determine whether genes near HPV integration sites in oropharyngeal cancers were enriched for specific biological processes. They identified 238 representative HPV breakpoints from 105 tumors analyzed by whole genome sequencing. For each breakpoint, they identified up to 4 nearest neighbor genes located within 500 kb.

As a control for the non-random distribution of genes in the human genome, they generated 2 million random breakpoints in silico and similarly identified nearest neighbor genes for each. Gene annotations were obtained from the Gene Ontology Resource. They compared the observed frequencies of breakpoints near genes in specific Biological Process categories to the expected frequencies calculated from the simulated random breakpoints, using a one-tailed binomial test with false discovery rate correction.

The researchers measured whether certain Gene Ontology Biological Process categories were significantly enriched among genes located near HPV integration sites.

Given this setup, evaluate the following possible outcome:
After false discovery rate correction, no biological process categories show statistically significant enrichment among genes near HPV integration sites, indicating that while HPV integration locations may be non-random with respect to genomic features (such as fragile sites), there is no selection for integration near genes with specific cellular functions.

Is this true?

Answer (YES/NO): NO